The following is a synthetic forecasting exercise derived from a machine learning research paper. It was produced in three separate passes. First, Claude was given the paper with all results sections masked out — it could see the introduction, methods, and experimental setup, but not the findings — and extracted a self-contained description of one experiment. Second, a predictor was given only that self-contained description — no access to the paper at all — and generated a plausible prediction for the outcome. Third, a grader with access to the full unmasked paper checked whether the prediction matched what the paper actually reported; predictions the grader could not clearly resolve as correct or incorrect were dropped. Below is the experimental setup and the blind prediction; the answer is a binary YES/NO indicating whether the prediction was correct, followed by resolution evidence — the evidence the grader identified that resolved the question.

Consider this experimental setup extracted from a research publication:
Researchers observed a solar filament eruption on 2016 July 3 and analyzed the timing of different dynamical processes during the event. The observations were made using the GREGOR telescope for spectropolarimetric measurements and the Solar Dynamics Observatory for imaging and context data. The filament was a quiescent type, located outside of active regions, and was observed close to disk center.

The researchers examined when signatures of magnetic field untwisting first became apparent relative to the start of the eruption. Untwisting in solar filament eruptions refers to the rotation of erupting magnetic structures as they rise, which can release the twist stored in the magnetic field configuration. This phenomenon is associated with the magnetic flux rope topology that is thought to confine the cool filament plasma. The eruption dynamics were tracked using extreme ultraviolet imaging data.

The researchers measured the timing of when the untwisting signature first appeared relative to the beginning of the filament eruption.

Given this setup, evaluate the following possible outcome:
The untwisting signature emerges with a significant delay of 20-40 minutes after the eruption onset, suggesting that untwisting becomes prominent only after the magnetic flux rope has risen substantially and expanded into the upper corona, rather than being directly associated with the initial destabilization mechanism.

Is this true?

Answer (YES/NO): NO